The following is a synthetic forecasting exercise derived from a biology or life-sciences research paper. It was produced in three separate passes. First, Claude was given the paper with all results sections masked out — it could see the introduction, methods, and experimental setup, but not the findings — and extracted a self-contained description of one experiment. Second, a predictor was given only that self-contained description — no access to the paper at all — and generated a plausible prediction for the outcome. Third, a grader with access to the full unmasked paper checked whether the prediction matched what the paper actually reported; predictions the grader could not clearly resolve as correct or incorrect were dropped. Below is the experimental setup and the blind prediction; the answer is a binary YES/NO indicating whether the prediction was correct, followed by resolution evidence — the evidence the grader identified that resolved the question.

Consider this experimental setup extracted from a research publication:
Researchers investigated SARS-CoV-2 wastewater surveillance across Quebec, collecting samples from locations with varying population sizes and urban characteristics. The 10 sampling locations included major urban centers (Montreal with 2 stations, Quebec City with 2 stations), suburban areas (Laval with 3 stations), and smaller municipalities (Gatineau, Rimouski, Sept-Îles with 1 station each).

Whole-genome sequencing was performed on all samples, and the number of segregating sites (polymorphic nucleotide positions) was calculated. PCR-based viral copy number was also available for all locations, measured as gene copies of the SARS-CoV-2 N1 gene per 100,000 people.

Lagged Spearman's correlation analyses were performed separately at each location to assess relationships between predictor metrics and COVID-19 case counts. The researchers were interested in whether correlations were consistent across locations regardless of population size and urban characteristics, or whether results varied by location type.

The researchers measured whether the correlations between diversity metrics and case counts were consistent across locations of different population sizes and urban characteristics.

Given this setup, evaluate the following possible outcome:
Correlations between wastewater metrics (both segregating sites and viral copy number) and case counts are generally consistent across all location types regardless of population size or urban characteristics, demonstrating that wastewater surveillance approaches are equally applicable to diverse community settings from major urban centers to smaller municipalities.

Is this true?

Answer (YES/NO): NO